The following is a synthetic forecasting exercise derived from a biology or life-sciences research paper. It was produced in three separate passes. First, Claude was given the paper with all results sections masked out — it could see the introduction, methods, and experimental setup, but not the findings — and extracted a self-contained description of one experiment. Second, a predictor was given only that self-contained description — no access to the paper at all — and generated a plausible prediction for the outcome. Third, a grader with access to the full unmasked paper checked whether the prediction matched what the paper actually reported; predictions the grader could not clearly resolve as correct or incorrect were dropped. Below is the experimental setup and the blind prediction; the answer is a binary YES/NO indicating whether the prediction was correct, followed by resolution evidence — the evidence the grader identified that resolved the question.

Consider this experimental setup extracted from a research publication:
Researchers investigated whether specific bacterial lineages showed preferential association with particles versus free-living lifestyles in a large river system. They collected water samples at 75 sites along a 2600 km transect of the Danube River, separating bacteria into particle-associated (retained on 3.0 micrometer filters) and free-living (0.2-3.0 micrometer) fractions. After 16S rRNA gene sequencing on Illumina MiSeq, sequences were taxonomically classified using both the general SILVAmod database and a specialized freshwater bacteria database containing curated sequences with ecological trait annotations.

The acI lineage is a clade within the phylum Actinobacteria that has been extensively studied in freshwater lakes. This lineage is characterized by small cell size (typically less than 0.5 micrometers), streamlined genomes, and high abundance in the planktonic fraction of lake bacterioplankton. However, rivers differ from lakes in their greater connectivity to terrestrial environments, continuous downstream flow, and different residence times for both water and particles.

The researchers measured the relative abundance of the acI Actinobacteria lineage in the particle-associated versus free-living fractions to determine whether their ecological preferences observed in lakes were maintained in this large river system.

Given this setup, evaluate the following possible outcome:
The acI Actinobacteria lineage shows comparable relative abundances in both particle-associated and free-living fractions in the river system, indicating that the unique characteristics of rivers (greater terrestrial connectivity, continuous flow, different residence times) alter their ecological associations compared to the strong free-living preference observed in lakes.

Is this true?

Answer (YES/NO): NO